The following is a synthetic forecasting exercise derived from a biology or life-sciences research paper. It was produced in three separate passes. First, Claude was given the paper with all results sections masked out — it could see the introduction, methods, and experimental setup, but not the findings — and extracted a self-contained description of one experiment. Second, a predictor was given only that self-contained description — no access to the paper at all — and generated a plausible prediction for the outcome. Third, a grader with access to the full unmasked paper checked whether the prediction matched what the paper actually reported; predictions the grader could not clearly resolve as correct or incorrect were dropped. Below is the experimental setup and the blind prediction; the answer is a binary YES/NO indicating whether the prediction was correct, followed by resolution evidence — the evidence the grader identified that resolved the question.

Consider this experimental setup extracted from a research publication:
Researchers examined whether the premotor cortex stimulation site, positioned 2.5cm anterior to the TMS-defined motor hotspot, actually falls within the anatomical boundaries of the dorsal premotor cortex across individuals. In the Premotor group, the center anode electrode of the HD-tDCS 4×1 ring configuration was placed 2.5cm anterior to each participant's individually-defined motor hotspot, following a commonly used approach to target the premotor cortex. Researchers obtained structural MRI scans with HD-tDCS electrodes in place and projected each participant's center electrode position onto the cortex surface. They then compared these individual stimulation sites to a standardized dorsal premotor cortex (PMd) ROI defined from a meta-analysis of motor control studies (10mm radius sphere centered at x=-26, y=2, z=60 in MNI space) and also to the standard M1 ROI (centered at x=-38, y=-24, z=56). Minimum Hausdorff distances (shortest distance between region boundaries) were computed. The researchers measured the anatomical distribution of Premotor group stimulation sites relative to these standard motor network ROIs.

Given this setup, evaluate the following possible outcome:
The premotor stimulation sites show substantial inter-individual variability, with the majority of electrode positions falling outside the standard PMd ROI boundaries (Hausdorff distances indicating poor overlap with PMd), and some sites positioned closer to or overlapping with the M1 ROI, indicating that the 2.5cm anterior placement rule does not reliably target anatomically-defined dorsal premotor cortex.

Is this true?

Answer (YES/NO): NO